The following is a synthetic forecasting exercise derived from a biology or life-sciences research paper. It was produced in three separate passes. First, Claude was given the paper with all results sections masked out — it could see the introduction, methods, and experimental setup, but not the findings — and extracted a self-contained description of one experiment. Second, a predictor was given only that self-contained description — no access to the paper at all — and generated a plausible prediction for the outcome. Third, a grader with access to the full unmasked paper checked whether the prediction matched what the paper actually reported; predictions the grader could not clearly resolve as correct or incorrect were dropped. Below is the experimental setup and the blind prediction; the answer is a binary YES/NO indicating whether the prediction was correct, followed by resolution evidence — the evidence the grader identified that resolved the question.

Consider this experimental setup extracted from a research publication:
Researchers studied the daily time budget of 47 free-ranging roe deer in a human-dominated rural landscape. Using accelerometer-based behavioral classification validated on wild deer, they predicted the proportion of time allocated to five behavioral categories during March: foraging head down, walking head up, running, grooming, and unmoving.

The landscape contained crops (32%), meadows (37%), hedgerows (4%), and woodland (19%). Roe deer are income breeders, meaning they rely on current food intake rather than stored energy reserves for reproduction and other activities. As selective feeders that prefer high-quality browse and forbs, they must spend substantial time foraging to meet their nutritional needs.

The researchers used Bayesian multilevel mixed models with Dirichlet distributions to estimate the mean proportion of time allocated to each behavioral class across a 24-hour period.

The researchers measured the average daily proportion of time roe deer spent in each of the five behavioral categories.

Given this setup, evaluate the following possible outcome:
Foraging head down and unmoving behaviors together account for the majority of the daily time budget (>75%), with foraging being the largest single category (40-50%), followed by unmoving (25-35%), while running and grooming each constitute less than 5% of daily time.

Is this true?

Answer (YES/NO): NO